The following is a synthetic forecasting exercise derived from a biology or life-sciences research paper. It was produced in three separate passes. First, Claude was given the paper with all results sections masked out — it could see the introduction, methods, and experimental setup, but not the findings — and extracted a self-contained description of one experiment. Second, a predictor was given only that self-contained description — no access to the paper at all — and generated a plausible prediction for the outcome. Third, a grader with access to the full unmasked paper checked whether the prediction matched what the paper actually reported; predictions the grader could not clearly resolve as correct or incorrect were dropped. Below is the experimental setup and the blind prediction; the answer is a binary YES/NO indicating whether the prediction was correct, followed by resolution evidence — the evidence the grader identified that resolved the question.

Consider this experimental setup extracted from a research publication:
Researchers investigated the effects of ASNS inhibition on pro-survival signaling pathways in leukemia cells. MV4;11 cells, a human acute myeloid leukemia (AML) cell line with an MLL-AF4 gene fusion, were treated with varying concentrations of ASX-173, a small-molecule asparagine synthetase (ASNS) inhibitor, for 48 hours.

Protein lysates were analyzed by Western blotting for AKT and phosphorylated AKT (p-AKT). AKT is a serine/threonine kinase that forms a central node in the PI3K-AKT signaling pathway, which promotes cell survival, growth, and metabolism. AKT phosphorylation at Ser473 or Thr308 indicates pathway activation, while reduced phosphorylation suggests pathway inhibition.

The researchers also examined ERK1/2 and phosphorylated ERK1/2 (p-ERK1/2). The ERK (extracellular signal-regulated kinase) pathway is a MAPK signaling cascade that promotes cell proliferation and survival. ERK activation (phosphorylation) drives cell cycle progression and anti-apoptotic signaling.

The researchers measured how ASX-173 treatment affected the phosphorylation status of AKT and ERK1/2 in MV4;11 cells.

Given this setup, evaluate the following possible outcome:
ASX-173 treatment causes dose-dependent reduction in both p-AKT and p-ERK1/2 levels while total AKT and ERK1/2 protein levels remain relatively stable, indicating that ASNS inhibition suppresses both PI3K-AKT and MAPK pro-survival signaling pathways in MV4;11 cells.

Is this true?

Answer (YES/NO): NO